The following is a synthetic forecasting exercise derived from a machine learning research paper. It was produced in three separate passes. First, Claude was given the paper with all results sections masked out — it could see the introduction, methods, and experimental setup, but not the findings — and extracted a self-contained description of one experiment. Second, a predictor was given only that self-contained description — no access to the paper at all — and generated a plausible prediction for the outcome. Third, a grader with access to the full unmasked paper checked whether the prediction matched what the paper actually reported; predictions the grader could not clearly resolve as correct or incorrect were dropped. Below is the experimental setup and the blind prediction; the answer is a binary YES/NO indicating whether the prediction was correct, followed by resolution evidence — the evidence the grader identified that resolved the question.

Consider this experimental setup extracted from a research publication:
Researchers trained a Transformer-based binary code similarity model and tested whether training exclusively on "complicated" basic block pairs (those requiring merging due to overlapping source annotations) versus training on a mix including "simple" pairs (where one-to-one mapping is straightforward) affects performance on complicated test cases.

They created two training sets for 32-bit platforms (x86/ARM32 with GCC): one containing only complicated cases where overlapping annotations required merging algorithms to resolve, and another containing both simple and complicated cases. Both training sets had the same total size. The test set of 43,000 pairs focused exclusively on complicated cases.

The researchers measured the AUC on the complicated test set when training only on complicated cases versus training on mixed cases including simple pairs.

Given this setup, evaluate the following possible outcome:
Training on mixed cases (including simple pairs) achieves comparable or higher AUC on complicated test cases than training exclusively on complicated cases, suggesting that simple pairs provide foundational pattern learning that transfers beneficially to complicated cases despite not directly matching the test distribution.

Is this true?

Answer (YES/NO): NO